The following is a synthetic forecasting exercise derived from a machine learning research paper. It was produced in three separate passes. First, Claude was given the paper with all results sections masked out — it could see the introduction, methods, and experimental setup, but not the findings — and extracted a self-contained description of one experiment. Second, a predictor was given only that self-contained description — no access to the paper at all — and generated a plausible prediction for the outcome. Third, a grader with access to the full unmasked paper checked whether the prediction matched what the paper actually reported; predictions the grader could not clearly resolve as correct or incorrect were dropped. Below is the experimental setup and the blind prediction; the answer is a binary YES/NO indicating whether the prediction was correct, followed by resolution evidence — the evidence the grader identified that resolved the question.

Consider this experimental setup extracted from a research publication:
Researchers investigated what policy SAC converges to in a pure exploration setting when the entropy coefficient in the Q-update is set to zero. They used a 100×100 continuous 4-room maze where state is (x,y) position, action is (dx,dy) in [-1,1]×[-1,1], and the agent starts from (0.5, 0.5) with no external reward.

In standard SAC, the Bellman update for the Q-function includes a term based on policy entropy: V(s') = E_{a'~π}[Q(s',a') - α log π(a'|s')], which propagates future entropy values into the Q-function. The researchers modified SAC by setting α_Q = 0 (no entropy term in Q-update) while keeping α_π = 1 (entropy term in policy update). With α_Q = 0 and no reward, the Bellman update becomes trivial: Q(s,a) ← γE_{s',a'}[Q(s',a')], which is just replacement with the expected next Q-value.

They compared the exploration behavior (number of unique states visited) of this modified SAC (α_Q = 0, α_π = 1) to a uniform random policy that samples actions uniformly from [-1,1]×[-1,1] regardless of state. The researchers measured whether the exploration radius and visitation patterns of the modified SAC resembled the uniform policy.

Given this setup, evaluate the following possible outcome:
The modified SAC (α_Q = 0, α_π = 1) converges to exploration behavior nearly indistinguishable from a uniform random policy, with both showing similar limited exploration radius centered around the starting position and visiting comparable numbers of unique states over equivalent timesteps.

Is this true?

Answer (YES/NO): YES